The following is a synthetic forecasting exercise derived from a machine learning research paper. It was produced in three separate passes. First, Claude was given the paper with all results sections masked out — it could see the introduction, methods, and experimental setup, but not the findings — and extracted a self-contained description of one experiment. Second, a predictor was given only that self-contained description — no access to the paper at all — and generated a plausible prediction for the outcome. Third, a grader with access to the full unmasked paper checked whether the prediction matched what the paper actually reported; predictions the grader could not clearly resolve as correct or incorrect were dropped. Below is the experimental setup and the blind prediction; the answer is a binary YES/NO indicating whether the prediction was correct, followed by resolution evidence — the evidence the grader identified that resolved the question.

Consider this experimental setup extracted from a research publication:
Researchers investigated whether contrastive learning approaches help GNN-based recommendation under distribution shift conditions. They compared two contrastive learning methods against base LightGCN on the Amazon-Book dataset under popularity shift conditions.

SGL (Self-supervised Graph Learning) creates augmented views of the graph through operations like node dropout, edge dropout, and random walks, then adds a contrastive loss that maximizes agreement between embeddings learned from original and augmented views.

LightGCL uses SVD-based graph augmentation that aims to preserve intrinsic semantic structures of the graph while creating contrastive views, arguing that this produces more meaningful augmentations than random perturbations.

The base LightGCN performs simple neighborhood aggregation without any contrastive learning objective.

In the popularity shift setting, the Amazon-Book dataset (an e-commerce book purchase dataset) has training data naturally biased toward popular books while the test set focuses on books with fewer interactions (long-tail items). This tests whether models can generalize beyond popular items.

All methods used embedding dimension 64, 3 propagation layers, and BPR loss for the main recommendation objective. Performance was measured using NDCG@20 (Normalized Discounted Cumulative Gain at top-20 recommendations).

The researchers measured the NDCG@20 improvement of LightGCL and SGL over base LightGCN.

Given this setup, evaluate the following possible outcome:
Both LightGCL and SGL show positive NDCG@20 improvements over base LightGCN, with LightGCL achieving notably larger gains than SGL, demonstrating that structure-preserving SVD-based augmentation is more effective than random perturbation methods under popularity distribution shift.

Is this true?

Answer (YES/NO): YES